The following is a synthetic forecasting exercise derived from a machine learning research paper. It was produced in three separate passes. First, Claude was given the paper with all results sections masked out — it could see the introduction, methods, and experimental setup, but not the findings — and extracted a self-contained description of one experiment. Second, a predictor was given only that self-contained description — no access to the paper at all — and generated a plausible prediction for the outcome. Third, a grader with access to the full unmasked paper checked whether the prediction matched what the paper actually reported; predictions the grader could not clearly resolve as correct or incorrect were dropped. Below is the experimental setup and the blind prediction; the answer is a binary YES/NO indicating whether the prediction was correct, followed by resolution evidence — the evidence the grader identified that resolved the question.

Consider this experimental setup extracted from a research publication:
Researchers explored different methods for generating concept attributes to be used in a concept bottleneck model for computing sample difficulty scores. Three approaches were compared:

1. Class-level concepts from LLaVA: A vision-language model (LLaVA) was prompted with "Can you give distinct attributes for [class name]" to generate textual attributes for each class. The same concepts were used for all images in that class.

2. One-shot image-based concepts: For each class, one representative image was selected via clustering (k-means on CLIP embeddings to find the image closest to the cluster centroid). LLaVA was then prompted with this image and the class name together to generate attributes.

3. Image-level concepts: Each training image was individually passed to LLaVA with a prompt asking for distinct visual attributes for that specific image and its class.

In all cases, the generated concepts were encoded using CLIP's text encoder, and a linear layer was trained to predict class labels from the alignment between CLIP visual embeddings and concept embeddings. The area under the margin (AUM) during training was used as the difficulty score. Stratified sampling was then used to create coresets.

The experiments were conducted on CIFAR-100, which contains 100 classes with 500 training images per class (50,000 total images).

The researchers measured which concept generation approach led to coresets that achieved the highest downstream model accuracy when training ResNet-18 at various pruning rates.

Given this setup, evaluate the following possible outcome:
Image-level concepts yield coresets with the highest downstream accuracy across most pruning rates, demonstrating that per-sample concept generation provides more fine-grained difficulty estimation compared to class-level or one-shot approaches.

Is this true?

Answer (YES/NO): YES